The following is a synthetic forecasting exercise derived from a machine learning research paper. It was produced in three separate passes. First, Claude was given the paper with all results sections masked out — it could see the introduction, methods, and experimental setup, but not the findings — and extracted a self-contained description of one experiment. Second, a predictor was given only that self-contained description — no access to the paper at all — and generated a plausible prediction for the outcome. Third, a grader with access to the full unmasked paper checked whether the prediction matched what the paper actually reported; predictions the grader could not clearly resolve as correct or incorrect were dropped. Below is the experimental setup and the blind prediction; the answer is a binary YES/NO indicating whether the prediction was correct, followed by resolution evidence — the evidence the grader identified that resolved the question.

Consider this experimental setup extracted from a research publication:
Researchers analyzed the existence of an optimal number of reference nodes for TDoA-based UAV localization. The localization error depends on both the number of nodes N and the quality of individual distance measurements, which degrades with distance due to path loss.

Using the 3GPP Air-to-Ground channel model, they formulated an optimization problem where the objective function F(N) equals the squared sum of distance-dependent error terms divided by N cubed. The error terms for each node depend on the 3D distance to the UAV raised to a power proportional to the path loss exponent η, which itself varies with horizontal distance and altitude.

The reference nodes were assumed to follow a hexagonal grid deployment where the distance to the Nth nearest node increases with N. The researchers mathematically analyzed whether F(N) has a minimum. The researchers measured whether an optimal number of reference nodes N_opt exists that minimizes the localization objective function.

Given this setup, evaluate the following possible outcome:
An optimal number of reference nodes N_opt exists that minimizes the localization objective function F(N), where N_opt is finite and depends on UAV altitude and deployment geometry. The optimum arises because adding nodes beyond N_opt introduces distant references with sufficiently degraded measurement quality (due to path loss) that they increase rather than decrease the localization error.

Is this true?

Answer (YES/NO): YES